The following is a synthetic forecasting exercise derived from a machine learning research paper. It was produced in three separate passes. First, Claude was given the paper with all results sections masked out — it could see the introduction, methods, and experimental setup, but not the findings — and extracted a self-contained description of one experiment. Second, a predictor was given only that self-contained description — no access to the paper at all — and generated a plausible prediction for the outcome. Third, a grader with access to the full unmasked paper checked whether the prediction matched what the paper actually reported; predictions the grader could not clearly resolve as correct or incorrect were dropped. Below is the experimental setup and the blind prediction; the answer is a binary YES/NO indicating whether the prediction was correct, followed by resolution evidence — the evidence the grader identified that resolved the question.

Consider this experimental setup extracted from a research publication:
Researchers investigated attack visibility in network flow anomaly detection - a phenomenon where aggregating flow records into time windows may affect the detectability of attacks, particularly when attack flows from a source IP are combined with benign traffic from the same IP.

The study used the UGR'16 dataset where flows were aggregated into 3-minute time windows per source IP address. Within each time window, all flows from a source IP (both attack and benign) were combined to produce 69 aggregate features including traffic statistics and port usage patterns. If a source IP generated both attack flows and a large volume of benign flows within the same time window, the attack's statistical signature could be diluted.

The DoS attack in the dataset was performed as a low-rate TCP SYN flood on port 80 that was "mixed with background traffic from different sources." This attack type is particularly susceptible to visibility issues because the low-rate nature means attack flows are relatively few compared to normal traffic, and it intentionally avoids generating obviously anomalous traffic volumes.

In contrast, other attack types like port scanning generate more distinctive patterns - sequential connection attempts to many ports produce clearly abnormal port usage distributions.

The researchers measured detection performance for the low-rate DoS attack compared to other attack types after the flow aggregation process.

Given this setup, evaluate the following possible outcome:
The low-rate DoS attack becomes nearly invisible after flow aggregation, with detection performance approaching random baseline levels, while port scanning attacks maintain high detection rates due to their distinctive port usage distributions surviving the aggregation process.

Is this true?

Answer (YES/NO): YES